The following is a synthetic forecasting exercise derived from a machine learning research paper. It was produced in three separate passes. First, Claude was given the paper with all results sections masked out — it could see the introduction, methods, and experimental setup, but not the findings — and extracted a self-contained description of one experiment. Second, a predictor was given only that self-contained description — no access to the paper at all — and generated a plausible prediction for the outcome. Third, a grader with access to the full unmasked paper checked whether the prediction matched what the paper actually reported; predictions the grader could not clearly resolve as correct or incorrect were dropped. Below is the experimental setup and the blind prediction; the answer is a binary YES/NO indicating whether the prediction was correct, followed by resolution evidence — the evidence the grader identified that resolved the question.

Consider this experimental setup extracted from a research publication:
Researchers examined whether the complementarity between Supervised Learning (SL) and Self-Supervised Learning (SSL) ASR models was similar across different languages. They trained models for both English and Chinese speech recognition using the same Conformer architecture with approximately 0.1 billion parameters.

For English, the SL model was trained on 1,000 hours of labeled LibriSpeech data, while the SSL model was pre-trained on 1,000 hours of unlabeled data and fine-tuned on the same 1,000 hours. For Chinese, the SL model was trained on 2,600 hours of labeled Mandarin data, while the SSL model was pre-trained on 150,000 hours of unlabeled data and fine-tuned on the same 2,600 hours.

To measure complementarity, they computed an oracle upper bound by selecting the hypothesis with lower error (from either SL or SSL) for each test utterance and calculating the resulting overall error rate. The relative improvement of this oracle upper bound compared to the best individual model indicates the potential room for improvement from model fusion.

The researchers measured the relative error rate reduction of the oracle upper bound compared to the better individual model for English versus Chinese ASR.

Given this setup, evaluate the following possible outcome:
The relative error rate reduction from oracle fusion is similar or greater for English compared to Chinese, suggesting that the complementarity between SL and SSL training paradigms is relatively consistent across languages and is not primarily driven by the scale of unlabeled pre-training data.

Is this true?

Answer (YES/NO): YES